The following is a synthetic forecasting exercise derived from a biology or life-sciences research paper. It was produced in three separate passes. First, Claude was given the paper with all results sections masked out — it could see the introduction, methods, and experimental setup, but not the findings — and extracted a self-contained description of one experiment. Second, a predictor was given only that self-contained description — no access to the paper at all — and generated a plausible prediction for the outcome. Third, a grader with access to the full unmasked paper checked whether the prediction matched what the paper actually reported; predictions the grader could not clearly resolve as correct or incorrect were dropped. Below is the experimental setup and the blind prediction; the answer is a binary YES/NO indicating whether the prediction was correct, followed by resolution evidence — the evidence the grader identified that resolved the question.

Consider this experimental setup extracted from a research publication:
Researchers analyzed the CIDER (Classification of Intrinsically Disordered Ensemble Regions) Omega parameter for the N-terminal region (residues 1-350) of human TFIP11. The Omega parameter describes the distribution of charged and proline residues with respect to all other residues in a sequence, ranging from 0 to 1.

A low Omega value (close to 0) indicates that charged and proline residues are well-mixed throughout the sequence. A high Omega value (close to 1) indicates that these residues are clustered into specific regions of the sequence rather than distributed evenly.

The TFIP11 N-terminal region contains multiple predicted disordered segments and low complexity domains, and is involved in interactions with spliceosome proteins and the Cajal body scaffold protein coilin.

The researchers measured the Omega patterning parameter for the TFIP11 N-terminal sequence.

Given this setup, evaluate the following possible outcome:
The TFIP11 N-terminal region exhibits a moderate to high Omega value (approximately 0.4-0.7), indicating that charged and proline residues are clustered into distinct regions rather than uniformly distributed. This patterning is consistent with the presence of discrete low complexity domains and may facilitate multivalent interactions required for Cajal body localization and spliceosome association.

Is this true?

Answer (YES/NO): NO